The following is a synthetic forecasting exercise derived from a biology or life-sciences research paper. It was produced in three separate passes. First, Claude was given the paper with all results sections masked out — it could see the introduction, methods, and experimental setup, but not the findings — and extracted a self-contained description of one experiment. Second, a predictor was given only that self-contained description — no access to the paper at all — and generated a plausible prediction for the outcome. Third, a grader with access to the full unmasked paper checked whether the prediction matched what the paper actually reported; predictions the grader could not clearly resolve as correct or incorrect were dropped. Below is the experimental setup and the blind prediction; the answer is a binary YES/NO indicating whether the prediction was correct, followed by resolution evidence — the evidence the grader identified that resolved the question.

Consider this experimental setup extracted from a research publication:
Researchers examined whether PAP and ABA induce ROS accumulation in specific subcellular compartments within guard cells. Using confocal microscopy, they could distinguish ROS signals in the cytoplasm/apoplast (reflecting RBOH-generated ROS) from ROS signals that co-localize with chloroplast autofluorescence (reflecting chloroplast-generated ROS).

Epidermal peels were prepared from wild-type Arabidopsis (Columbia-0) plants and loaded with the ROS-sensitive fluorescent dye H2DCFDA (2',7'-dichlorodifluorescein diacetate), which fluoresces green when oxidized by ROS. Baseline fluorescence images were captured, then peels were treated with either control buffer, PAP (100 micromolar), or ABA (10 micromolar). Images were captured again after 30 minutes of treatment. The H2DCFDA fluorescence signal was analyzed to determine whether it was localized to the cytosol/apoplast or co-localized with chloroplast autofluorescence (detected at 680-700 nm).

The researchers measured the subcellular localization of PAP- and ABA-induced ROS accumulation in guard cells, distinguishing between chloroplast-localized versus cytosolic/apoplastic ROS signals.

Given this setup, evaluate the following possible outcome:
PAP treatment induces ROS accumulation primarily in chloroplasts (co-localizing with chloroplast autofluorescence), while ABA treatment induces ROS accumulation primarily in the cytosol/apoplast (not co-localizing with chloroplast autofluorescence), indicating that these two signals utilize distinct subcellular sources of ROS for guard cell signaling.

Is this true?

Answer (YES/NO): NO